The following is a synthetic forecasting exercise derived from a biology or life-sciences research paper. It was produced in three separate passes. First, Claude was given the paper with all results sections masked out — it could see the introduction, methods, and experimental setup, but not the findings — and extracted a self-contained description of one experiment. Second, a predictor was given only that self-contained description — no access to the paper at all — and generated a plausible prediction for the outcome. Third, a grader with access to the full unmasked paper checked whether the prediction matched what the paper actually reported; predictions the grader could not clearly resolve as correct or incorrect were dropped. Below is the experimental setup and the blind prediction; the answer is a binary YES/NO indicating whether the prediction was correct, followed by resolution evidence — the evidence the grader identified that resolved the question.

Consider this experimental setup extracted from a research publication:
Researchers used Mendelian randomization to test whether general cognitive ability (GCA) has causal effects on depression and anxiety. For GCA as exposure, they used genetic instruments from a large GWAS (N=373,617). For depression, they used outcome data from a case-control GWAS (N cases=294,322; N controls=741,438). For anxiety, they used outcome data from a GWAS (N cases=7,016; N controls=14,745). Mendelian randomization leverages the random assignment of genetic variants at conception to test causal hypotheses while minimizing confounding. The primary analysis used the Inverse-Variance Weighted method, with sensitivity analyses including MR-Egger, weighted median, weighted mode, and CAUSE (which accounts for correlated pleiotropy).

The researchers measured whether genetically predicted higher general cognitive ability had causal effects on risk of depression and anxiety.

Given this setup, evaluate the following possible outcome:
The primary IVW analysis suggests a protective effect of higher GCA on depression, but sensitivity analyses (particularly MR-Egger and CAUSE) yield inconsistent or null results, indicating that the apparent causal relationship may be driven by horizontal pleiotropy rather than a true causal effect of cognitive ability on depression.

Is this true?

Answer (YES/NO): NO